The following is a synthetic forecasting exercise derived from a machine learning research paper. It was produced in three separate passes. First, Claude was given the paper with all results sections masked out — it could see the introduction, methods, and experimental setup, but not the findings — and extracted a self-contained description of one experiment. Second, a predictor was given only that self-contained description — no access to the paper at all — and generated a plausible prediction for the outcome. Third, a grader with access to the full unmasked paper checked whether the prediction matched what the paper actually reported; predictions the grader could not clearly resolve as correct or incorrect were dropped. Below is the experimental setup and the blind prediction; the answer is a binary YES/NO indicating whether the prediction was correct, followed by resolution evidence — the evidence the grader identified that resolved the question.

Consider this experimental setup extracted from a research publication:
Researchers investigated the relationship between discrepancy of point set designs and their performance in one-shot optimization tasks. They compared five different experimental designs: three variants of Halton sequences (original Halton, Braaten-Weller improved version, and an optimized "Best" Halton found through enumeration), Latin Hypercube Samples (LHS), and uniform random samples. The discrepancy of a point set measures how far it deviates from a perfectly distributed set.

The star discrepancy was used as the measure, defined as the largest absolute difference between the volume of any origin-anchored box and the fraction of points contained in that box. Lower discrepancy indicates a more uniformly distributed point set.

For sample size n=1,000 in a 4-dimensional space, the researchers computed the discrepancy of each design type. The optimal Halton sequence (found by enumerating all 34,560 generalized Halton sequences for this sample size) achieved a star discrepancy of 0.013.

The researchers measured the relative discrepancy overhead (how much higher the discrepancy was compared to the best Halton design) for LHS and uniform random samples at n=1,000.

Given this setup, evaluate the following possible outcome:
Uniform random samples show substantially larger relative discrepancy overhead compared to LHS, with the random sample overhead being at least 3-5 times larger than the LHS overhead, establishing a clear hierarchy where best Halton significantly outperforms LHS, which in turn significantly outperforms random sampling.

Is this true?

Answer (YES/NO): NO